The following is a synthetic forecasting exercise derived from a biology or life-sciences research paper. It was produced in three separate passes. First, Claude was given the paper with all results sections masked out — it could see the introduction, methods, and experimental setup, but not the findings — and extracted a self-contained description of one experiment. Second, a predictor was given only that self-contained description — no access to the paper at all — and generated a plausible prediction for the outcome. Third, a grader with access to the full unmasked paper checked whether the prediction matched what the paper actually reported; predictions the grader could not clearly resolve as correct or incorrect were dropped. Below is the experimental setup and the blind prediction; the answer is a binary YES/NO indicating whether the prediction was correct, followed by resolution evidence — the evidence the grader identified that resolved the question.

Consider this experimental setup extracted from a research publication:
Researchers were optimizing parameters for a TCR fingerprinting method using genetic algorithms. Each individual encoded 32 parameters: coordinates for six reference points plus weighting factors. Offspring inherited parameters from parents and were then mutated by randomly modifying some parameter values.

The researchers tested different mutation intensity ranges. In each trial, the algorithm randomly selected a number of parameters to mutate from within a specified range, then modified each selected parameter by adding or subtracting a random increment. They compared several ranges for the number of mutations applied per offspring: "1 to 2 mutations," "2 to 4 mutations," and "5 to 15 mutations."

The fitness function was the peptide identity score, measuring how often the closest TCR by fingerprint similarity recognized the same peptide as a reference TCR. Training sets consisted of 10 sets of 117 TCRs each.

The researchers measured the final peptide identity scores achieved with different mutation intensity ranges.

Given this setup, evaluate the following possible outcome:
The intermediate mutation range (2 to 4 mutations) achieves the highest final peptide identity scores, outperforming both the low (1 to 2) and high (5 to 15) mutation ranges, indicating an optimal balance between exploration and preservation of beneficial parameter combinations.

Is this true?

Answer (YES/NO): NO